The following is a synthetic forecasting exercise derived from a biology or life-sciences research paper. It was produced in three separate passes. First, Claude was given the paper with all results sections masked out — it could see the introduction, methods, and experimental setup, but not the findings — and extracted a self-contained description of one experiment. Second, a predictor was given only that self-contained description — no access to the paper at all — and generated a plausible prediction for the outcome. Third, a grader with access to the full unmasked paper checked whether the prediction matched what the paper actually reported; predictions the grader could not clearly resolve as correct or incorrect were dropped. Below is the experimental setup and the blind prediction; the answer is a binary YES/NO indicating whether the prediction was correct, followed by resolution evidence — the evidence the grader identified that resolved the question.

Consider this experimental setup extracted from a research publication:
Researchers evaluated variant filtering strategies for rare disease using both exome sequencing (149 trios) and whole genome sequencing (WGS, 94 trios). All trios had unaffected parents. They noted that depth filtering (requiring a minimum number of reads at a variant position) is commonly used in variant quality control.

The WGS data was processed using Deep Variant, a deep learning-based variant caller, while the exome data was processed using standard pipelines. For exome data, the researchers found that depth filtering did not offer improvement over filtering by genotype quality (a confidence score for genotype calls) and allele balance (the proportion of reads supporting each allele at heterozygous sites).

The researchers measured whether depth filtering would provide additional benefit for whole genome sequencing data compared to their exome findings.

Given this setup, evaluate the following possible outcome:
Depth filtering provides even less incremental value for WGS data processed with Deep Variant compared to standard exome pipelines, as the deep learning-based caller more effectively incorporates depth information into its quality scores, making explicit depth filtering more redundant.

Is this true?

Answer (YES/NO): NO